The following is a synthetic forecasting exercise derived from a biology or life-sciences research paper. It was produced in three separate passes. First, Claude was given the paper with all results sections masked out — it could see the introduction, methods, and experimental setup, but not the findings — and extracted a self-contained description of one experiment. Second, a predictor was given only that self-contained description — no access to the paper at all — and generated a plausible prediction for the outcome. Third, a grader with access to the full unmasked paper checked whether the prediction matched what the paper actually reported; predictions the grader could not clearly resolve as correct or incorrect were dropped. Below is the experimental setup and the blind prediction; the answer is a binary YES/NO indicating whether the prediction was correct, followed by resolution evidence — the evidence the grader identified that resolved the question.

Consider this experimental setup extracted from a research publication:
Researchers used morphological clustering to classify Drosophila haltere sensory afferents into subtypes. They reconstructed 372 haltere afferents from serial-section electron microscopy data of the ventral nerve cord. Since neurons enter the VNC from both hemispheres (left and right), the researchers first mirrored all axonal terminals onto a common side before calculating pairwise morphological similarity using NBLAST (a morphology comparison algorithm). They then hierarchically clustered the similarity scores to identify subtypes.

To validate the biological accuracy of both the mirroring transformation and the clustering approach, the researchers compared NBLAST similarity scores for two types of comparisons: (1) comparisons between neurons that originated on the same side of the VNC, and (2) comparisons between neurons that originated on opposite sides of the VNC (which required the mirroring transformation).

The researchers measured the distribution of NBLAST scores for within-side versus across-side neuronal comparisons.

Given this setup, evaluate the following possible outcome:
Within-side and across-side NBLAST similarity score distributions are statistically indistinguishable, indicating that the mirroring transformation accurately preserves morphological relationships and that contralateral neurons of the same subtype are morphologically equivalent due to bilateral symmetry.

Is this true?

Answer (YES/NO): YES